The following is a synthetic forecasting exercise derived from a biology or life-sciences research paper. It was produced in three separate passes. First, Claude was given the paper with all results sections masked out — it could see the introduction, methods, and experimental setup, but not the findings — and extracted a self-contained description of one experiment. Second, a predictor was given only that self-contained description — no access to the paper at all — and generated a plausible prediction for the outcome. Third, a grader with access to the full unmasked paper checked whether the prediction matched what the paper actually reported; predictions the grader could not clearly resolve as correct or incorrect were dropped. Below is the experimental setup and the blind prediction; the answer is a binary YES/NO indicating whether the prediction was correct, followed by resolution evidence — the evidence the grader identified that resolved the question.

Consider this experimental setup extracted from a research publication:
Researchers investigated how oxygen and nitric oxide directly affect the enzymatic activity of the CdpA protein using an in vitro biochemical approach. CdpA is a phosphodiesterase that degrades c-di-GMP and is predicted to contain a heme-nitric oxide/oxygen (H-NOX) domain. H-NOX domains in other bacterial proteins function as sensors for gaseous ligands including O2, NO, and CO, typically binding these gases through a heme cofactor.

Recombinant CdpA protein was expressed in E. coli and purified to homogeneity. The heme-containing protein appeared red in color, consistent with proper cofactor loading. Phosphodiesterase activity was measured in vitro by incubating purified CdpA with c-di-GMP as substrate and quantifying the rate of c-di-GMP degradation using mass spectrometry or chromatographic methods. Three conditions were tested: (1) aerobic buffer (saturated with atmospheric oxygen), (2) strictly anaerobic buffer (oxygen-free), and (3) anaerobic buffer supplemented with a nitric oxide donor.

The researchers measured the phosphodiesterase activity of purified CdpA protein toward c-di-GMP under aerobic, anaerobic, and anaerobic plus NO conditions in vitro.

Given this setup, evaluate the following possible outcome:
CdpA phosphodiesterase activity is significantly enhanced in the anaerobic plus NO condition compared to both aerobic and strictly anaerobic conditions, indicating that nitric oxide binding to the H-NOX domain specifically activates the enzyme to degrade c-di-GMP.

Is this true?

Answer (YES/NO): NO